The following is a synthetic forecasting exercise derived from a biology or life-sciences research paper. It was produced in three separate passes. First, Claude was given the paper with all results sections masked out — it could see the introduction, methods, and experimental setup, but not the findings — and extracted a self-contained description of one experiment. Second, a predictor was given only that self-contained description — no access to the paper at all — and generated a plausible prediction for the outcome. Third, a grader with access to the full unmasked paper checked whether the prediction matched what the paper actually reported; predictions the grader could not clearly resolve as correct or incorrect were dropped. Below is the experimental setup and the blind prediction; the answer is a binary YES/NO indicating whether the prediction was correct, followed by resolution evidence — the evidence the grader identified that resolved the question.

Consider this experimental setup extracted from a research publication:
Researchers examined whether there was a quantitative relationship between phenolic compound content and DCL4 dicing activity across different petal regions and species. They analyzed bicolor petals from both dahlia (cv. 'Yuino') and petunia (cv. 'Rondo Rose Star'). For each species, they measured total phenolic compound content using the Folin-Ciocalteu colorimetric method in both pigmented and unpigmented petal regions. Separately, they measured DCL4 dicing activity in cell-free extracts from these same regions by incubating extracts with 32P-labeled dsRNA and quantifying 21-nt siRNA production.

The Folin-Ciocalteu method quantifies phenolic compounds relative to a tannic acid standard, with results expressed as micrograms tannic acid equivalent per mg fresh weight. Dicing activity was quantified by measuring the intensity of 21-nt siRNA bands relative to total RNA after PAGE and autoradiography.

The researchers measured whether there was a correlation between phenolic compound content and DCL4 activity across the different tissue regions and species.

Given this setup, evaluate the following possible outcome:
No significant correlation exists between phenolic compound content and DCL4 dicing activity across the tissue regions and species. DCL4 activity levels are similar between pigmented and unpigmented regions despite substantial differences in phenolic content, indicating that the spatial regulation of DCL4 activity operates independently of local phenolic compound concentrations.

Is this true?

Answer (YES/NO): NO